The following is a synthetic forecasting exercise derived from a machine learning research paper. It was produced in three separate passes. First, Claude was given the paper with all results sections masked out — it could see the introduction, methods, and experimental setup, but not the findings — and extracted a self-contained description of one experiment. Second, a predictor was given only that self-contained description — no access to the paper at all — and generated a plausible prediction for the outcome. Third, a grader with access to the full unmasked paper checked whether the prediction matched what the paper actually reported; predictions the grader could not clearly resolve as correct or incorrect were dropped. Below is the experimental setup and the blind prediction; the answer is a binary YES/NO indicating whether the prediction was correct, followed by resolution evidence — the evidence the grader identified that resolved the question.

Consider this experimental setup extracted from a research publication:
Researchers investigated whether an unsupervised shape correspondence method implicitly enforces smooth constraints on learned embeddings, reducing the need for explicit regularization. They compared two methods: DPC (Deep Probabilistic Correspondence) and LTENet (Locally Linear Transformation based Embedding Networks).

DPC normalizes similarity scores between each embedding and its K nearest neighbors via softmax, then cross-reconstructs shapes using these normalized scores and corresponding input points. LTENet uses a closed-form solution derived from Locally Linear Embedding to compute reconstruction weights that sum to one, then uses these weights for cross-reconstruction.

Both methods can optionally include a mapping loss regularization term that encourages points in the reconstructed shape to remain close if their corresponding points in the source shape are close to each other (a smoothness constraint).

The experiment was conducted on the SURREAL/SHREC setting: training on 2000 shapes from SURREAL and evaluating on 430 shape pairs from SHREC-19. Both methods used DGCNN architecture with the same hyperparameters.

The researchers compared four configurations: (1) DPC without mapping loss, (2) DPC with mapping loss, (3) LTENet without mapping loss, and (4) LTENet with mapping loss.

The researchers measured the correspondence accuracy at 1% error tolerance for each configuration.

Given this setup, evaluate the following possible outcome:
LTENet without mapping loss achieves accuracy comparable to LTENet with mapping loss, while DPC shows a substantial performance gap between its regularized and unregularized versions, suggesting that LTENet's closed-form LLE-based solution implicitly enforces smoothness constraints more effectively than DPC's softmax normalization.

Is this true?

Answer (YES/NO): YES